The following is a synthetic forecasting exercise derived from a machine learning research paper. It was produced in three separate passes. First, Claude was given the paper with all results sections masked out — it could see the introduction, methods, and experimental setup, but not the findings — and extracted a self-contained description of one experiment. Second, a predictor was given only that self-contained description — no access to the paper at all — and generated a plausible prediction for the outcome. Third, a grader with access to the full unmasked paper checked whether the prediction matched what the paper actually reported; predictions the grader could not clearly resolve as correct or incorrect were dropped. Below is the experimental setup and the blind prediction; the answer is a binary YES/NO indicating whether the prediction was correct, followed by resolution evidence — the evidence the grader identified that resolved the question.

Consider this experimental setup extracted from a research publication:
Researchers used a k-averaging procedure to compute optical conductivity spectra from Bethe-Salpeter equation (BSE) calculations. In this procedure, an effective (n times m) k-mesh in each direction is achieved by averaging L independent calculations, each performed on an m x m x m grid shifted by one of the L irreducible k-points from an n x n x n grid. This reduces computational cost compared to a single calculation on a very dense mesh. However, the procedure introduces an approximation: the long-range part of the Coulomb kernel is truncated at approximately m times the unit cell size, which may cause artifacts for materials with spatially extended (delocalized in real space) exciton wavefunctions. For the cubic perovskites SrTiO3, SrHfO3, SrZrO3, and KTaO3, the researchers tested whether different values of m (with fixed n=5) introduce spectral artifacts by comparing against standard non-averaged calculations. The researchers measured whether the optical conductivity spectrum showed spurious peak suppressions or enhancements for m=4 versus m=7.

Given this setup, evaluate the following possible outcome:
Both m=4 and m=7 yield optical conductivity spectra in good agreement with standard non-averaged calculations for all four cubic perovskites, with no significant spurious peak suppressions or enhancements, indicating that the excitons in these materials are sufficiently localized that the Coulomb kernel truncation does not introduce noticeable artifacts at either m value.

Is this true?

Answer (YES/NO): NO